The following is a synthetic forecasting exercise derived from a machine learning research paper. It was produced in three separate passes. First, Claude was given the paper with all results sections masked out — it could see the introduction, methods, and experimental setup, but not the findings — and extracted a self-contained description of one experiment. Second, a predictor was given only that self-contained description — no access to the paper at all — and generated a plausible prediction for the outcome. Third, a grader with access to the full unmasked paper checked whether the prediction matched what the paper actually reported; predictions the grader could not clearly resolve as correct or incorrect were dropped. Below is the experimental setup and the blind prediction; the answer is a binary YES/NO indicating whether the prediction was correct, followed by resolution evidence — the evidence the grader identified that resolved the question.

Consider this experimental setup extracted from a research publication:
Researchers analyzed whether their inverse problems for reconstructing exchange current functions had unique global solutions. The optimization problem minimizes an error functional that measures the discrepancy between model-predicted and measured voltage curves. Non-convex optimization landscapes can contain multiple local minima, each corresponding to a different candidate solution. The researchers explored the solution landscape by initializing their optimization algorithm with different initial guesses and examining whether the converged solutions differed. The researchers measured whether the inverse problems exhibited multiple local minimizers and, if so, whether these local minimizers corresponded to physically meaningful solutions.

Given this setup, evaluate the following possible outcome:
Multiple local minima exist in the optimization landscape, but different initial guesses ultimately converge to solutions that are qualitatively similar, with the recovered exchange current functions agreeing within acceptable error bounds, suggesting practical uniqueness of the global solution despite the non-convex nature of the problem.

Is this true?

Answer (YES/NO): NO